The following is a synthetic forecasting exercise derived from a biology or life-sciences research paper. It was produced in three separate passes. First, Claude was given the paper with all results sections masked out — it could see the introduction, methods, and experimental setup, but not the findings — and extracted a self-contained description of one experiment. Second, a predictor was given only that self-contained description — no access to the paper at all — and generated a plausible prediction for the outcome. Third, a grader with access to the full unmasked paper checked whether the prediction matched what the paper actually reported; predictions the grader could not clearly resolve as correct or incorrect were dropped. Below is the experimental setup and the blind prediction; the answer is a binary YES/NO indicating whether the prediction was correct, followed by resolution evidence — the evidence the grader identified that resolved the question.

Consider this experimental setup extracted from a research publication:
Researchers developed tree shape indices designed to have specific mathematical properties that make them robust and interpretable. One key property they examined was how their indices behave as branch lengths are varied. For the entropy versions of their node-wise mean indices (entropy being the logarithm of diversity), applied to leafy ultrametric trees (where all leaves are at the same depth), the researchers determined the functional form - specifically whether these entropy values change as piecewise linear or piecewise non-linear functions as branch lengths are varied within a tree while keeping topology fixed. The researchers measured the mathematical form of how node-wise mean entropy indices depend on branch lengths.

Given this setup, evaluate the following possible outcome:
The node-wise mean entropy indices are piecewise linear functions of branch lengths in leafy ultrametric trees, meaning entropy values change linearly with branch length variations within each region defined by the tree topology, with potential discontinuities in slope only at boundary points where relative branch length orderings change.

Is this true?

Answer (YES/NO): YES